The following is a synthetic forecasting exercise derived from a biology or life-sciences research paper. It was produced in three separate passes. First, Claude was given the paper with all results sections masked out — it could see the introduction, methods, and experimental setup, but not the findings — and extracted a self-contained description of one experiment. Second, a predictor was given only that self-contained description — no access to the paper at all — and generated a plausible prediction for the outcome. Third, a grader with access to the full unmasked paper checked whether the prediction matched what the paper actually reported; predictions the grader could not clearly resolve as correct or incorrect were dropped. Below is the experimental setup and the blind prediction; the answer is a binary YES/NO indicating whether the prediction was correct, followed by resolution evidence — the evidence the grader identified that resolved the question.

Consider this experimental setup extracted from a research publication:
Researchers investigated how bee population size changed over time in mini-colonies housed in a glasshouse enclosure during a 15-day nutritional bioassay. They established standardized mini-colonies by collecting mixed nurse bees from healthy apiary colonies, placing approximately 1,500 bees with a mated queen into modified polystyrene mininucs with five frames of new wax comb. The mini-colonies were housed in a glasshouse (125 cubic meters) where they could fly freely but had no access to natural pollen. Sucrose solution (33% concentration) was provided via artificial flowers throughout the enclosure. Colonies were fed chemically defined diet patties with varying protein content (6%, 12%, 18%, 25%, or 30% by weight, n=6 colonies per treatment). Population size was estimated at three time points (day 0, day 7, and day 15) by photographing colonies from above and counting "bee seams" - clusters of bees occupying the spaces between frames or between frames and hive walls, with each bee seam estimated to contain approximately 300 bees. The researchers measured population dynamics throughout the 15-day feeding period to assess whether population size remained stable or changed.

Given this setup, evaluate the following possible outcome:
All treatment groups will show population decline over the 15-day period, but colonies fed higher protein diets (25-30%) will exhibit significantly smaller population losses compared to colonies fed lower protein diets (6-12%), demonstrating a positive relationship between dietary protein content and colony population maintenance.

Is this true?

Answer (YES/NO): NO